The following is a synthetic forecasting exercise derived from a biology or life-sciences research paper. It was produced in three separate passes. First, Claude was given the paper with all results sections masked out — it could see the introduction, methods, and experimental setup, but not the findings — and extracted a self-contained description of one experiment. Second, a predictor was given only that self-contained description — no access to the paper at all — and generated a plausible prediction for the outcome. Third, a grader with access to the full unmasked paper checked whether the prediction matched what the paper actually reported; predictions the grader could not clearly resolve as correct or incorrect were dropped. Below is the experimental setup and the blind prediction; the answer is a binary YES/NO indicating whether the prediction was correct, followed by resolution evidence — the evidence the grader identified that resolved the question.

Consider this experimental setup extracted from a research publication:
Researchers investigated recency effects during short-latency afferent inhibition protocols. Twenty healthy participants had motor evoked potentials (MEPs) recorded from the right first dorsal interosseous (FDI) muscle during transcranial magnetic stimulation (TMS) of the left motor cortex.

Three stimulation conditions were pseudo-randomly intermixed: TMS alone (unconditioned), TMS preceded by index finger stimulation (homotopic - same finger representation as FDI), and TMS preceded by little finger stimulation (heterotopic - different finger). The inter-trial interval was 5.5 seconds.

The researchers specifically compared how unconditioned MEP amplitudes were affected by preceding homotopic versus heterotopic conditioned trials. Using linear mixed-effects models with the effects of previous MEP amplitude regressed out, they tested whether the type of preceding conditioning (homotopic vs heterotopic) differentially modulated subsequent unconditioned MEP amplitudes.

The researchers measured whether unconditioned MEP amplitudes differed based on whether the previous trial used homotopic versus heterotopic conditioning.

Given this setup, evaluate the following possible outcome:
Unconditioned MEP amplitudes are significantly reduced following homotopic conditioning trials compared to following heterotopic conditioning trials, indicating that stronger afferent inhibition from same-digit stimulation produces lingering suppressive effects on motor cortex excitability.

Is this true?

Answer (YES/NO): NO